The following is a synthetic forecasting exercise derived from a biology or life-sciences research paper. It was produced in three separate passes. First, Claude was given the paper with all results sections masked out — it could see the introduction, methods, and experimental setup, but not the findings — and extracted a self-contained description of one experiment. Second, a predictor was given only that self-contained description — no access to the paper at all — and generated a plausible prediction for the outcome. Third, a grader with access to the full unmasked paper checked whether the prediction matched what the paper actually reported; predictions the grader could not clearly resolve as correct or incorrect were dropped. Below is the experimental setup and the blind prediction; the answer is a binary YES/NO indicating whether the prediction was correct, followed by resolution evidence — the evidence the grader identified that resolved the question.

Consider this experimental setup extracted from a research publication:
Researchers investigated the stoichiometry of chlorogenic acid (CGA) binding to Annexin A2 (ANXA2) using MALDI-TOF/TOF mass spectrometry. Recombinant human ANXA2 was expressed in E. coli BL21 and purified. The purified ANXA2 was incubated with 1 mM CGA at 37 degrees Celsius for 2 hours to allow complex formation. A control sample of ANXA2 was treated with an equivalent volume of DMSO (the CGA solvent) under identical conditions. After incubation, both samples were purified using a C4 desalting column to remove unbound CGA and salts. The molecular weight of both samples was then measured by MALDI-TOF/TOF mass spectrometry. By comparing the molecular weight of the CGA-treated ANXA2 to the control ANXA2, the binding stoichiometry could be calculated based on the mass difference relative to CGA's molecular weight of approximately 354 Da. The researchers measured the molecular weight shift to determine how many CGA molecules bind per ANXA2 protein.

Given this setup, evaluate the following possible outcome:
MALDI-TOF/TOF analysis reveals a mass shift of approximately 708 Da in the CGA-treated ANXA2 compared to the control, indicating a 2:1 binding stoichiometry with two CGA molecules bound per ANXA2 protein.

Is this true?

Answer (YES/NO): NO